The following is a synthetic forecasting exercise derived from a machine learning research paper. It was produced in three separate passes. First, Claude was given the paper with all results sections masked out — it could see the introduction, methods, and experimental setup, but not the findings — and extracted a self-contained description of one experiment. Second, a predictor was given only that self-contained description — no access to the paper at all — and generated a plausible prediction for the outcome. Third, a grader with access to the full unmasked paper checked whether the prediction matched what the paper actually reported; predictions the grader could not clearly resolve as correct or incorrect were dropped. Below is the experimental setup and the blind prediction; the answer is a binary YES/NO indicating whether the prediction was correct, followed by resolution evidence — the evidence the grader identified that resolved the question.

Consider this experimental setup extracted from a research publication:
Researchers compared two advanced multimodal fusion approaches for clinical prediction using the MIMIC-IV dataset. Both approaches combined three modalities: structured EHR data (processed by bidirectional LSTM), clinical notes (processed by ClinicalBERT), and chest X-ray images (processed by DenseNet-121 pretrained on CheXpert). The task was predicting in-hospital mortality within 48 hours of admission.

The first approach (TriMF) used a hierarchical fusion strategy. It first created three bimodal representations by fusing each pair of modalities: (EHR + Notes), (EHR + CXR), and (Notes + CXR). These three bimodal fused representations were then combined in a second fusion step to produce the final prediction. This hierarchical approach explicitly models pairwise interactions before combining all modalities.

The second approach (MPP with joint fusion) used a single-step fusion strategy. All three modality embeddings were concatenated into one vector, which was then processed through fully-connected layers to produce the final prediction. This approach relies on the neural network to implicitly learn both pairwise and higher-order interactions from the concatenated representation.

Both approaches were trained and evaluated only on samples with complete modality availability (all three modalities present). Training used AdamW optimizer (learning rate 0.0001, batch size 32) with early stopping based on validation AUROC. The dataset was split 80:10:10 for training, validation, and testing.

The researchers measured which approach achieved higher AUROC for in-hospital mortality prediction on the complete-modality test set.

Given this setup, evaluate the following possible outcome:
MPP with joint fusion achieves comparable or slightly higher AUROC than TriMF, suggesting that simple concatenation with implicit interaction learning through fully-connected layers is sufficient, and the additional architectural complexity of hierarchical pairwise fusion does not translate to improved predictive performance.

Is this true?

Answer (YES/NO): NO